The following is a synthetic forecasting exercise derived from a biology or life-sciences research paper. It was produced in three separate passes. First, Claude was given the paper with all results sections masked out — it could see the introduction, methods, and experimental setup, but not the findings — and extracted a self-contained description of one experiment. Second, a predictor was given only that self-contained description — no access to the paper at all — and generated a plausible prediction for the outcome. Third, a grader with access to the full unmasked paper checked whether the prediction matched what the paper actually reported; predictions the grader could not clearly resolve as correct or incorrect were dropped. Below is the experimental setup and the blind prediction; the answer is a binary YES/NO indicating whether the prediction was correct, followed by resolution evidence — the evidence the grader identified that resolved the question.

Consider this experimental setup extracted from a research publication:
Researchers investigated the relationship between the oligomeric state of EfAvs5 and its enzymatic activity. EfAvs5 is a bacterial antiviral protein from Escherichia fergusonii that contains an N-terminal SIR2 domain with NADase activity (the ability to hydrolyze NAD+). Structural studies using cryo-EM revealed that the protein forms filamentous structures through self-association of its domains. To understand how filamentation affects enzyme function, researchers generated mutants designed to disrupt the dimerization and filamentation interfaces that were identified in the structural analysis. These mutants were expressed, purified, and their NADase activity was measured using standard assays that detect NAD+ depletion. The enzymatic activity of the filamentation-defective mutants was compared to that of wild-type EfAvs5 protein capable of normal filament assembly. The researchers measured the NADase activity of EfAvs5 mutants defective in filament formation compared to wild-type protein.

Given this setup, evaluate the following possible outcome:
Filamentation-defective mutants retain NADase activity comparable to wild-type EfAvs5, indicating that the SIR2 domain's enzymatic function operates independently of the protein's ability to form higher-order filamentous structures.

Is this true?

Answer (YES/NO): NO